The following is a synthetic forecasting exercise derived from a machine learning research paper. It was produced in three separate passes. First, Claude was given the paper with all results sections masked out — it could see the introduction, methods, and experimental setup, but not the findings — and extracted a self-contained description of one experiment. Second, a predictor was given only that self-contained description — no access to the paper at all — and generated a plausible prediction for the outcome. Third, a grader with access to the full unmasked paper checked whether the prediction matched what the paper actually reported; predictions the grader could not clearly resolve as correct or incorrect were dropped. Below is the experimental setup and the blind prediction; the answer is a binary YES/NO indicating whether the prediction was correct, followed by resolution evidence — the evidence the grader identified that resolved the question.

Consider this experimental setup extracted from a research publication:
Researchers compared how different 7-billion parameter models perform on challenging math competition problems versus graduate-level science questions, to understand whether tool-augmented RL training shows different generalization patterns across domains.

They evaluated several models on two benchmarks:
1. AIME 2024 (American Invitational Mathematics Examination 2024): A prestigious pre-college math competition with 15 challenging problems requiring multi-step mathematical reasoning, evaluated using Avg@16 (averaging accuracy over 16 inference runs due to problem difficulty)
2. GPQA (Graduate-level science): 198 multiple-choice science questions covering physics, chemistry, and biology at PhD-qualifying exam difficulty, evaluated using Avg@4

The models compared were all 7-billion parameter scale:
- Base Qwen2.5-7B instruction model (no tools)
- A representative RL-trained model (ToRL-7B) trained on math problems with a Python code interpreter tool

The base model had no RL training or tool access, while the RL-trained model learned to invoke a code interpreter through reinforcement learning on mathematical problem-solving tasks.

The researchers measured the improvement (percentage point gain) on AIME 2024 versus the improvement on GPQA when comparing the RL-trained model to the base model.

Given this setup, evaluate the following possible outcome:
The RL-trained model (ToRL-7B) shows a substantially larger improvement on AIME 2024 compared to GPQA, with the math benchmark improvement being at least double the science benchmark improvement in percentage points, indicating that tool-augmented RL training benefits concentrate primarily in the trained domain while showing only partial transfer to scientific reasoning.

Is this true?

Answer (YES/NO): YES